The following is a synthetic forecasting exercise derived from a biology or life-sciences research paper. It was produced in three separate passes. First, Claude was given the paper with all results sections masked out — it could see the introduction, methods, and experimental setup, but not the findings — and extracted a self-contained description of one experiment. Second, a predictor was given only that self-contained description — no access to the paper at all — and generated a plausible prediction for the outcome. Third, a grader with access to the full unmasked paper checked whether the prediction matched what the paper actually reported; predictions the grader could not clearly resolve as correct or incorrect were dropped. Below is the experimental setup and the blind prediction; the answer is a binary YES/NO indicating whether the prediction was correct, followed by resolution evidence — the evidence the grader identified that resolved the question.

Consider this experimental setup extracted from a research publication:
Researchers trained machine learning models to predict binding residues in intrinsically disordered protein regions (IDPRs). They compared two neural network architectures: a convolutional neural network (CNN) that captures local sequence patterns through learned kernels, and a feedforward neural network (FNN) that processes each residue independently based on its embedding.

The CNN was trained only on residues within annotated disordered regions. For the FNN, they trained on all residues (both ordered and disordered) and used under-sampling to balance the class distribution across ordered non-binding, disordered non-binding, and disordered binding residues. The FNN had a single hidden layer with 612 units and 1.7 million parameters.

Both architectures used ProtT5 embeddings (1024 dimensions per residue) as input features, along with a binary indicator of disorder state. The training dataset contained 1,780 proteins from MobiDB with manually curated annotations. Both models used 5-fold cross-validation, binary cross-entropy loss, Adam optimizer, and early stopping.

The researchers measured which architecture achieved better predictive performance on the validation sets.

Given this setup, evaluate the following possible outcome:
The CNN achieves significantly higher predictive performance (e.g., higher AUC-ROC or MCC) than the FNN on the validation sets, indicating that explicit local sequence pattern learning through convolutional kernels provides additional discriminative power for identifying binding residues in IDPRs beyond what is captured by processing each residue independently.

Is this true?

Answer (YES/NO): NO